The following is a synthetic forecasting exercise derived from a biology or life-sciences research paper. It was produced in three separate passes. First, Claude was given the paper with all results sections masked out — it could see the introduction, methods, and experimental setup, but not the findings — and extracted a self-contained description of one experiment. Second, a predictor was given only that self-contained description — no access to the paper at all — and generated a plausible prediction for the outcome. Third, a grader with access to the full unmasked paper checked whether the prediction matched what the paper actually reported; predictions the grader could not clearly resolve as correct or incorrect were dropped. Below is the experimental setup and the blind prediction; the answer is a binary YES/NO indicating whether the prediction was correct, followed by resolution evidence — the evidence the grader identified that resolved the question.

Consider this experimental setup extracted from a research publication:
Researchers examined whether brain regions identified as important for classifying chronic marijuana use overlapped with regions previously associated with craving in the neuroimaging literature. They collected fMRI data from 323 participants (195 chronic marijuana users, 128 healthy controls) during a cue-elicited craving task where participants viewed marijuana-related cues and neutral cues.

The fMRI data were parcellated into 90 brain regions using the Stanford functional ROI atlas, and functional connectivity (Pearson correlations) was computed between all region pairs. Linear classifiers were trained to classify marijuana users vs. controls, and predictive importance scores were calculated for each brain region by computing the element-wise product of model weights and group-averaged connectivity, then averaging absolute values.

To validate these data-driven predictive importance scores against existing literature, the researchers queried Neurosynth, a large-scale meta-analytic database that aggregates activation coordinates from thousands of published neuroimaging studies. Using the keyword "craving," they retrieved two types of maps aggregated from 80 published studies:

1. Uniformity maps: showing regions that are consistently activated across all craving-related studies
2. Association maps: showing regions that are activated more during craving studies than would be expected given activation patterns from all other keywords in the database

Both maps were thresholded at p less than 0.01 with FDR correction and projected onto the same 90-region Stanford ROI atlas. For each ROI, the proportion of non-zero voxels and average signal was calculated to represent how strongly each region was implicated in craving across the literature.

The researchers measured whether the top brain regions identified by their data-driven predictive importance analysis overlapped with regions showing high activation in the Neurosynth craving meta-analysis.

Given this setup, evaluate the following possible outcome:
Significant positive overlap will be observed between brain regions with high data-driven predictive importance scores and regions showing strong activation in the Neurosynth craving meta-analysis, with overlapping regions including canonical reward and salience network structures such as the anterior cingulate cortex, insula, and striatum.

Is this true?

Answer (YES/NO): NO